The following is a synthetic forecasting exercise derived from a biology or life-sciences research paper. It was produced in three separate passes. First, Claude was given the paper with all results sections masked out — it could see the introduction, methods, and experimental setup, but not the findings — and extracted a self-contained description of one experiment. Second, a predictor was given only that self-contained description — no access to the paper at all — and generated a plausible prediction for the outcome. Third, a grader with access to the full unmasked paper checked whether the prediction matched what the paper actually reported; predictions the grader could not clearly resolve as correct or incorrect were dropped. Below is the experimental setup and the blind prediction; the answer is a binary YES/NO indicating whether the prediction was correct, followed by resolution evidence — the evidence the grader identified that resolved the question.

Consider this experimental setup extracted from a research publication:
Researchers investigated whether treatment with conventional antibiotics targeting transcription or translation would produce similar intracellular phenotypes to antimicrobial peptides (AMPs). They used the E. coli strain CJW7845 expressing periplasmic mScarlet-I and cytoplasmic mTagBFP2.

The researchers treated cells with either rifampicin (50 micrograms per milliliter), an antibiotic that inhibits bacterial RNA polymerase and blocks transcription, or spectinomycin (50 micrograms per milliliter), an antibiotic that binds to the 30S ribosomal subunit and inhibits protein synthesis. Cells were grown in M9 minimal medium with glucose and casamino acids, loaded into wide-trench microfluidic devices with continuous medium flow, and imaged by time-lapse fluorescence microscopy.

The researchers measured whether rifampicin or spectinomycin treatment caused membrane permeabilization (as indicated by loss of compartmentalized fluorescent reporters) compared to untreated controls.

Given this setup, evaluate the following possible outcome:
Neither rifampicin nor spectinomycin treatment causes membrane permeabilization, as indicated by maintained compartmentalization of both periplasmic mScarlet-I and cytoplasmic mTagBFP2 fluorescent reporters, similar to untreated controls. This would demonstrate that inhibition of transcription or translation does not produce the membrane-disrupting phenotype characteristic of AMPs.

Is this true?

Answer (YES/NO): YES